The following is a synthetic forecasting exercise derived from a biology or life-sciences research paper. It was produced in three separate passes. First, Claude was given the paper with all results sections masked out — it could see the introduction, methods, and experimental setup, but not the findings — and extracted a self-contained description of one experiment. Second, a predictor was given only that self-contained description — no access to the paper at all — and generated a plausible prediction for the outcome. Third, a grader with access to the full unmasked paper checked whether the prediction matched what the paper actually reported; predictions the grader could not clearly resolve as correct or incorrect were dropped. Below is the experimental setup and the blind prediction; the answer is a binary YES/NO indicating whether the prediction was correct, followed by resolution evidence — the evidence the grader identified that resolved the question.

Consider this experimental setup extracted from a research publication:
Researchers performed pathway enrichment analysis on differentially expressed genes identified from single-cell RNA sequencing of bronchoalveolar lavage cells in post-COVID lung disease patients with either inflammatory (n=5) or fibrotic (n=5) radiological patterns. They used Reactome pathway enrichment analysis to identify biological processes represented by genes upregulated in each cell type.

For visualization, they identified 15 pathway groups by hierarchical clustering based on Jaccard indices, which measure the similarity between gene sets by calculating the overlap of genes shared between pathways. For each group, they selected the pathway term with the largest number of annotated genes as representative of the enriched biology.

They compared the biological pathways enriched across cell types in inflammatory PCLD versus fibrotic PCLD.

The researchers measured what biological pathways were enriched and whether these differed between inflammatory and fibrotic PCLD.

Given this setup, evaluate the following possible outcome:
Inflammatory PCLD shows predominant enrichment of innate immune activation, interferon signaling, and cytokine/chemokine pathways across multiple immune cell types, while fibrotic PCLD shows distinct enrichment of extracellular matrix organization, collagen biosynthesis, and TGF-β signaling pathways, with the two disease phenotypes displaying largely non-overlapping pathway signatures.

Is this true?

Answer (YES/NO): NO